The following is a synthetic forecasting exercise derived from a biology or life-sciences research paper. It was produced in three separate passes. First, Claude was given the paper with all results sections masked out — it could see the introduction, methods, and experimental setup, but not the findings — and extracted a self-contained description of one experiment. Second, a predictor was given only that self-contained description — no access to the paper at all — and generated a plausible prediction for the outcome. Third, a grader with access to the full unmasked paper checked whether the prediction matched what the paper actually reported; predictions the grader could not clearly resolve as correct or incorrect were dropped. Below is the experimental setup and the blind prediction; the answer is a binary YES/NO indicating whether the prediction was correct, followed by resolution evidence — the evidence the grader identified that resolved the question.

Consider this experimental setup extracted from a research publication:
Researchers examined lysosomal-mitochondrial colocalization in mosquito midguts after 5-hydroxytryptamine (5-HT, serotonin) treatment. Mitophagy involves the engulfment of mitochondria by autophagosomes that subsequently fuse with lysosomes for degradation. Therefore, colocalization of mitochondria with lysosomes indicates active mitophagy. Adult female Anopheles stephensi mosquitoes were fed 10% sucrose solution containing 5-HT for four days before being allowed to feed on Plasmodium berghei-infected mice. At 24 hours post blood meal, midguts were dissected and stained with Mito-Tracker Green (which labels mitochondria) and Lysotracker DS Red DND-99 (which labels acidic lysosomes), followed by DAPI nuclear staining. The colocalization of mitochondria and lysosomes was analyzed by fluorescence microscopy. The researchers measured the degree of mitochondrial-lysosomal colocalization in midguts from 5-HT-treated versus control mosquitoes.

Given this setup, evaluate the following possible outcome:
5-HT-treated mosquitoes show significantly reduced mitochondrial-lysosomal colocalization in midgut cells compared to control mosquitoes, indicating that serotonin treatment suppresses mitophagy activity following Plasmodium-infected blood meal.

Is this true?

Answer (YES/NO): YES